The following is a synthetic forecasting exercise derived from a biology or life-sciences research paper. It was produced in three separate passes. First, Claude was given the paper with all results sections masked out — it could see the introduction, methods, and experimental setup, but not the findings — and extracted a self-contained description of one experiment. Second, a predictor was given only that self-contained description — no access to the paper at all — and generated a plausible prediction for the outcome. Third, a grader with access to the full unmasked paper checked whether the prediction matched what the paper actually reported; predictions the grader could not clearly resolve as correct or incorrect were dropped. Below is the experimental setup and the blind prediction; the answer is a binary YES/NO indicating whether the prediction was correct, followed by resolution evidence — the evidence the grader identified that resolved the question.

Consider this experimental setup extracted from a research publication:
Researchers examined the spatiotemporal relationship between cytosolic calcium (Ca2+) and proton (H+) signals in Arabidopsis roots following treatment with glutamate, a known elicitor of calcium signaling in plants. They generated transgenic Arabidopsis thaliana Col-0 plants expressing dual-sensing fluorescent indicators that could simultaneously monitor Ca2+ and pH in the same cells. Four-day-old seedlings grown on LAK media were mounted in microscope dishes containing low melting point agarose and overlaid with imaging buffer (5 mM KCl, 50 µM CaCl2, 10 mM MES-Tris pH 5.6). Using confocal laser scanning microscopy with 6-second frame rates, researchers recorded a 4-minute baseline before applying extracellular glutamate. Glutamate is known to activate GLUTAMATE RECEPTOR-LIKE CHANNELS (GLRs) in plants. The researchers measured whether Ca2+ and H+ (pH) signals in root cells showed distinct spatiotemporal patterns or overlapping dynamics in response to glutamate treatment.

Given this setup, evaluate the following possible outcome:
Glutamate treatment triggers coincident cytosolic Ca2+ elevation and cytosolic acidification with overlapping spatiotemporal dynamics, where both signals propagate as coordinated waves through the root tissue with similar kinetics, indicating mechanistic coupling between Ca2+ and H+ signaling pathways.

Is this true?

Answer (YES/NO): YES